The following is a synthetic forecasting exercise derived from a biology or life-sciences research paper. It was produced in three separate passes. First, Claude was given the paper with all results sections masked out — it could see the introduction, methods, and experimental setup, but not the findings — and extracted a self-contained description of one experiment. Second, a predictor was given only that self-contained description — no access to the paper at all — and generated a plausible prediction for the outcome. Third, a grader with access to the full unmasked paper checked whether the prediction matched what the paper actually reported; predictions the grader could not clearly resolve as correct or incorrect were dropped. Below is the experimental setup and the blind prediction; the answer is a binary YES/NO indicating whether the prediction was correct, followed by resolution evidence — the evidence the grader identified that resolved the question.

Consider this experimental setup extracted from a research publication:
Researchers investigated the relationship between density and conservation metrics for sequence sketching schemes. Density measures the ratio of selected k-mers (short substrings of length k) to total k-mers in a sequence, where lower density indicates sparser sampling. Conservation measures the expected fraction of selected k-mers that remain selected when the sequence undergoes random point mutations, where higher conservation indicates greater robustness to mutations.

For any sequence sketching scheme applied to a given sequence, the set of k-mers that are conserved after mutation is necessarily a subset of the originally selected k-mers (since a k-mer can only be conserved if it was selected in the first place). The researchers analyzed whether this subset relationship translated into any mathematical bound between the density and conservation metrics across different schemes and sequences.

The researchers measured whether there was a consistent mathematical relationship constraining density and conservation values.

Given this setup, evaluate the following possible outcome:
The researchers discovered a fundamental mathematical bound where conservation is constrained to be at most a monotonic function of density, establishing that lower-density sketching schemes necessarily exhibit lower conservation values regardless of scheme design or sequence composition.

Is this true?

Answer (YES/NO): NO